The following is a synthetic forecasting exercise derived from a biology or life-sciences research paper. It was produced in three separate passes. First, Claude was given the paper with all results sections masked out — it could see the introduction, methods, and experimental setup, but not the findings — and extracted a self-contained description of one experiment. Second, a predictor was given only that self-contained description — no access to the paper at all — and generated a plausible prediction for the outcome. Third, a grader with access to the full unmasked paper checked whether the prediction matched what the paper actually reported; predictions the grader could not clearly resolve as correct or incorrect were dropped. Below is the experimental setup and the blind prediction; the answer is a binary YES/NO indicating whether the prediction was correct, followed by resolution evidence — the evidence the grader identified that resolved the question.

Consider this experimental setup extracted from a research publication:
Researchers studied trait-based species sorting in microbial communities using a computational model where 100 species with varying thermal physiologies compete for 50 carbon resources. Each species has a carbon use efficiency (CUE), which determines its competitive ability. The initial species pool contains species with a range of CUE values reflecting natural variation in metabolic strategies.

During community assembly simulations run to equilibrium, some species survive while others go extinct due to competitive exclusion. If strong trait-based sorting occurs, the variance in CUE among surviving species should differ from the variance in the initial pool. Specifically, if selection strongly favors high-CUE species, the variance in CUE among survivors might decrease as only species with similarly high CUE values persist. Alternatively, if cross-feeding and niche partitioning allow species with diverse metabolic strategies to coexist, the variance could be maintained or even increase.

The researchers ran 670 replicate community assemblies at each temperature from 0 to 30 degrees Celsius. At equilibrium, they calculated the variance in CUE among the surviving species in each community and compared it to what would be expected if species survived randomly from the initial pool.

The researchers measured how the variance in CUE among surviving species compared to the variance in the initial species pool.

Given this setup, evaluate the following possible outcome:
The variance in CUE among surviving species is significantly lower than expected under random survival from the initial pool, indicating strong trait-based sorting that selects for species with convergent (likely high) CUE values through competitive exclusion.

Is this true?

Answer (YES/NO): YES